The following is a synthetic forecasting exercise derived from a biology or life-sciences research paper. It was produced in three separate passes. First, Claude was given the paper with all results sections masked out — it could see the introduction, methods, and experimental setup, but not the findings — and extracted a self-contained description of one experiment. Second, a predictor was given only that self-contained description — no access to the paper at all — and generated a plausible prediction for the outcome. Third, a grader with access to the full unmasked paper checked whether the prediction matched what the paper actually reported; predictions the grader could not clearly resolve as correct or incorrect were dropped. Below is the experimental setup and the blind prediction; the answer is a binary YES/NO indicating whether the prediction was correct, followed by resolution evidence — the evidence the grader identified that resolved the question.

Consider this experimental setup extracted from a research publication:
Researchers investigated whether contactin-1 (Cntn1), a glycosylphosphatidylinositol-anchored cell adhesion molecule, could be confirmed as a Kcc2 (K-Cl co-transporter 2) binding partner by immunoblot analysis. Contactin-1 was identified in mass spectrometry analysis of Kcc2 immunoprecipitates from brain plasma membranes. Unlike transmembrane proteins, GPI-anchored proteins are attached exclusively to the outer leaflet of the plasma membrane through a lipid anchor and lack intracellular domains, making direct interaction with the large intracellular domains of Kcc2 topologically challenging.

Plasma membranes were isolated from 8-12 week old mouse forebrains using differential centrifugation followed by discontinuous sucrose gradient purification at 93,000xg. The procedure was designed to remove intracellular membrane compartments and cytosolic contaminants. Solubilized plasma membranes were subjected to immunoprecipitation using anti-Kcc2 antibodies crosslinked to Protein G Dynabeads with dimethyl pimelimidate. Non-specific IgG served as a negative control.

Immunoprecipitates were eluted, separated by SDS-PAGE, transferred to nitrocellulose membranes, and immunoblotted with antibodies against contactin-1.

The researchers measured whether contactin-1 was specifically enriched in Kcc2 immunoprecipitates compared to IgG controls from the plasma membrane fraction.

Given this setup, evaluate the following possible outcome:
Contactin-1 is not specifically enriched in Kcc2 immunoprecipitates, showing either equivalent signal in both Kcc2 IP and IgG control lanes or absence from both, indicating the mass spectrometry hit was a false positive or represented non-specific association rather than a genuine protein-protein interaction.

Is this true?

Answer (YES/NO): NO